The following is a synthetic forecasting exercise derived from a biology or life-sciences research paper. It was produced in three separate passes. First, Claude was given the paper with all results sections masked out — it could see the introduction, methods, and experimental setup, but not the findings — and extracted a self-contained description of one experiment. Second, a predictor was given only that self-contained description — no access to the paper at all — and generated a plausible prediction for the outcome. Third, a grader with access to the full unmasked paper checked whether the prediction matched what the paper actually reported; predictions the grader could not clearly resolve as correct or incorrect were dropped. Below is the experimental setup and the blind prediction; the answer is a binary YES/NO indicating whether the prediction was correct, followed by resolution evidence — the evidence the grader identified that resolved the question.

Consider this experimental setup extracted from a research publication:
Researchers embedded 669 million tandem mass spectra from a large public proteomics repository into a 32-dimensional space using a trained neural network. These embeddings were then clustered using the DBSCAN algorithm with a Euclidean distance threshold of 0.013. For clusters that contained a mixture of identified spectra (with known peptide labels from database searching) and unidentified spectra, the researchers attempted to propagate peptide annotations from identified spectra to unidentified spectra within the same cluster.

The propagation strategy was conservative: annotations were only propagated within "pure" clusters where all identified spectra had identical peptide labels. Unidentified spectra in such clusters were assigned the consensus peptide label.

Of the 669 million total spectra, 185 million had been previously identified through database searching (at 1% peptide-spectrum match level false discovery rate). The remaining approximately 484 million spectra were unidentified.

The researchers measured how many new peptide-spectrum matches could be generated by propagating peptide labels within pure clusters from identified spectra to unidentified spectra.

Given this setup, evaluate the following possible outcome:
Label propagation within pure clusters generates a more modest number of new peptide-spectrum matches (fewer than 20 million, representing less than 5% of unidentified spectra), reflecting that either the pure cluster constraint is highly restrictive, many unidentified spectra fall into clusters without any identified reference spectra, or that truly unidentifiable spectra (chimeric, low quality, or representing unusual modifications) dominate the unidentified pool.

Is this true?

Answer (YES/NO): NO